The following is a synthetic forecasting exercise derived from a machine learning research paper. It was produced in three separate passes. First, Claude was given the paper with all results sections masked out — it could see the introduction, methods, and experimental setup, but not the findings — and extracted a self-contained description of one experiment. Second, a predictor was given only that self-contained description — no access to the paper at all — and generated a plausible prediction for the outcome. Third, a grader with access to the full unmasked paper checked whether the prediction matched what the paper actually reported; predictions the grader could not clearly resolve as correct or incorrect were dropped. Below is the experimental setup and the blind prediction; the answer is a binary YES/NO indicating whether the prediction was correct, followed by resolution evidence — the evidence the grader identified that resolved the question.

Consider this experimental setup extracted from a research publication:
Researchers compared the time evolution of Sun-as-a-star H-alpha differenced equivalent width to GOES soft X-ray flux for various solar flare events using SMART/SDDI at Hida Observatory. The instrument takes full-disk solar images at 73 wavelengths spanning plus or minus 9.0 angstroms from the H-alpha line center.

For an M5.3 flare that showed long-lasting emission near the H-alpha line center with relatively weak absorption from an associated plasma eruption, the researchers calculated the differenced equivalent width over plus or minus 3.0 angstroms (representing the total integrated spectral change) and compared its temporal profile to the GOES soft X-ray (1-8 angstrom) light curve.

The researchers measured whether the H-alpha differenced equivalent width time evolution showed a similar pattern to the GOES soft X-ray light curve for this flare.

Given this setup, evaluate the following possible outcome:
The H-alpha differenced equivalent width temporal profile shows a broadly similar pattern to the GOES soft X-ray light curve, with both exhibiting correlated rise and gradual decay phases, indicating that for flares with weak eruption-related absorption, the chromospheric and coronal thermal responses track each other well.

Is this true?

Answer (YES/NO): YES